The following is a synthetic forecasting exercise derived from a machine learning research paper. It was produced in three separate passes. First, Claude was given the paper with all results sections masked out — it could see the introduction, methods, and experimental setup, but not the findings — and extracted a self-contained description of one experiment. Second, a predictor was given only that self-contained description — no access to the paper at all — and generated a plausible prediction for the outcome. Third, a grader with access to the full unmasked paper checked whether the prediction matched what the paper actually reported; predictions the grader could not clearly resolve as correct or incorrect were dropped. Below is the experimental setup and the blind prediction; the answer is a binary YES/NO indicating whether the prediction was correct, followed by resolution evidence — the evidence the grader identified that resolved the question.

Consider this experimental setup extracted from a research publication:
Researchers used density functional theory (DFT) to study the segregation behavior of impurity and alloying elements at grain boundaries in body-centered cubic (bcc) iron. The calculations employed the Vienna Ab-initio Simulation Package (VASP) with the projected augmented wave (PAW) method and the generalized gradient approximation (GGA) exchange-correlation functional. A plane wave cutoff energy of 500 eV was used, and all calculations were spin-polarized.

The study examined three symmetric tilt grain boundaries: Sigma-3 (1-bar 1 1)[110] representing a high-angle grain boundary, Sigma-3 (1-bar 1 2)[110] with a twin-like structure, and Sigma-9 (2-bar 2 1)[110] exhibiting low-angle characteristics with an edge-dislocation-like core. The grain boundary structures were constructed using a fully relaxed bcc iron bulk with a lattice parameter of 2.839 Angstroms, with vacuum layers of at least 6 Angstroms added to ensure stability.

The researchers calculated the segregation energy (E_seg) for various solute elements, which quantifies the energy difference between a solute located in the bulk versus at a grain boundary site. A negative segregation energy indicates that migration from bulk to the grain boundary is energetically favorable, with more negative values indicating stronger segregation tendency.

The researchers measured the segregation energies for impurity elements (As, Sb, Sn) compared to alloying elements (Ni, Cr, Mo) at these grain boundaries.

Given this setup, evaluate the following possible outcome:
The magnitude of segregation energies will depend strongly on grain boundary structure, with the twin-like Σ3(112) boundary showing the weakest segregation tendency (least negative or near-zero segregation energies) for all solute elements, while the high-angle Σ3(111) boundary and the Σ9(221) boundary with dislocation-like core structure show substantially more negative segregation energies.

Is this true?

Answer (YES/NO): YES